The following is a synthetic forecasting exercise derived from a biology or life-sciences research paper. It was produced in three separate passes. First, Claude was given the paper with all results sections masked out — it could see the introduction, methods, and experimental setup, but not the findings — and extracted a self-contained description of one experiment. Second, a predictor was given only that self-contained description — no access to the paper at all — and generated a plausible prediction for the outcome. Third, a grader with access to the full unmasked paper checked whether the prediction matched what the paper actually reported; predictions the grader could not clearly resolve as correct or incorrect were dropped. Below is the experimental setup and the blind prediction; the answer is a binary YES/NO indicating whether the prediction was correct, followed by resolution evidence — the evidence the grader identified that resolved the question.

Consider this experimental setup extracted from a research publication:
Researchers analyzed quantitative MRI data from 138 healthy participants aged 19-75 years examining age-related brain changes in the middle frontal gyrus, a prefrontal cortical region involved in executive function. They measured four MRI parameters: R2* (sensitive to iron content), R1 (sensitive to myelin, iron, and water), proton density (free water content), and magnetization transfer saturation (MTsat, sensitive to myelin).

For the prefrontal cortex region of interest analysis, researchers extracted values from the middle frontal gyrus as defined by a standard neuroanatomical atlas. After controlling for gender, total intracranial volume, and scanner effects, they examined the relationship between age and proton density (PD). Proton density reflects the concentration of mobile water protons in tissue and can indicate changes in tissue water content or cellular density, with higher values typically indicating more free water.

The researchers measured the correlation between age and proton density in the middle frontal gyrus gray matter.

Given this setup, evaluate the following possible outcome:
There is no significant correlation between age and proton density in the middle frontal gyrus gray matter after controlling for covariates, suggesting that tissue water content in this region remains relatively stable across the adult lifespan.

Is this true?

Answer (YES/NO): NO